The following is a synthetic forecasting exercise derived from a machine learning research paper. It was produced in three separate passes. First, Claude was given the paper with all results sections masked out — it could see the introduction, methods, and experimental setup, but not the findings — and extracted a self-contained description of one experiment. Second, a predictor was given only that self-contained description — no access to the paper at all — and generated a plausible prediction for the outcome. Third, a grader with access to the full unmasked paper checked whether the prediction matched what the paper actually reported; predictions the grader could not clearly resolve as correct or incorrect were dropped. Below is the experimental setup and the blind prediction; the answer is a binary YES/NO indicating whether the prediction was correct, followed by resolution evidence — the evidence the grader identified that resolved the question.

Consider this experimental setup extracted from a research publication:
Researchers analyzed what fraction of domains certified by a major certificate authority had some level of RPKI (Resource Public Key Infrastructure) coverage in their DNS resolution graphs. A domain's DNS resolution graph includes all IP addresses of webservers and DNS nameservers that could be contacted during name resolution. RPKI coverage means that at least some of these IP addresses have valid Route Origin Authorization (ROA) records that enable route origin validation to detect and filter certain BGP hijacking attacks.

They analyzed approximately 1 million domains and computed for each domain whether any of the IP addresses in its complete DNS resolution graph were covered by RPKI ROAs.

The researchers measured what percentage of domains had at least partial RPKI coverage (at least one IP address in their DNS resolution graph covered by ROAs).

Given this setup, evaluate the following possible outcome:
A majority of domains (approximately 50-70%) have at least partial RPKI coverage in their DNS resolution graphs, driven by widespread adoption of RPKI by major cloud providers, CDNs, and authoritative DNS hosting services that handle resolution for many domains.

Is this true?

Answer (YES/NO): NO